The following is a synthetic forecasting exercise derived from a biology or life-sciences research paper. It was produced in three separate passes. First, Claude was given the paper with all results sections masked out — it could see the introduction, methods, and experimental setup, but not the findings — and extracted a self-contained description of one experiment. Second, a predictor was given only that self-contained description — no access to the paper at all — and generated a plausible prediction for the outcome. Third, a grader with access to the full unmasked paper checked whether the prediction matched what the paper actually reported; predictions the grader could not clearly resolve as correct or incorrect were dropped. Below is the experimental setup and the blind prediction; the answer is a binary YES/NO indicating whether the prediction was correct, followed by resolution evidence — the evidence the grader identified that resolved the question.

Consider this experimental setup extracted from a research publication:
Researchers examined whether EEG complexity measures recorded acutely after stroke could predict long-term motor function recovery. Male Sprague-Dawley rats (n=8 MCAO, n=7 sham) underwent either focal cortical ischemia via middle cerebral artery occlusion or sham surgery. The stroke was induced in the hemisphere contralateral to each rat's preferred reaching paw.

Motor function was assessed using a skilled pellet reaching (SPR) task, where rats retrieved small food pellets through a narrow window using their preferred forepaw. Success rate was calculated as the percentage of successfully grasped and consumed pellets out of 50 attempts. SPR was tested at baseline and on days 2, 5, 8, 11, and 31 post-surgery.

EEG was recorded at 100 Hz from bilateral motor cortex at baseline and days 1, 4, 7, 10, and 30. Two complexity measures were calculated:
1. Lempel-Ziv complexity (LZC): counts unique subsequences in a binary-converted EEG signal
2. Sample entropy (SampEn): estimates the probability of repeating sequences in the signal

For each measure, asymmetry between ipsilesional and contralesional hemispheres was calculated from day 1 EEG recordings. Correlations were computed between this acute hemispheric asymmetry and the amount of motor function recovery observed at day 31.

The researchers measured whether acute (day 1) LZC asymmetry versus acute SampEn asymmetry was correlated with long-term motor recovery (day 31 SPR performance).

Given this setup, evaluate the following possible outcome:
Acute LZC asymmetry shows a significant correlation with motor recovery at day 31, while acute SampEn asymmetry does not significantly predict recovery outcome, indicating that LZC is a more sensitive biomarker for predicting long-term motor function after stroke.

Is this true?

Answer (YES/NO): YES